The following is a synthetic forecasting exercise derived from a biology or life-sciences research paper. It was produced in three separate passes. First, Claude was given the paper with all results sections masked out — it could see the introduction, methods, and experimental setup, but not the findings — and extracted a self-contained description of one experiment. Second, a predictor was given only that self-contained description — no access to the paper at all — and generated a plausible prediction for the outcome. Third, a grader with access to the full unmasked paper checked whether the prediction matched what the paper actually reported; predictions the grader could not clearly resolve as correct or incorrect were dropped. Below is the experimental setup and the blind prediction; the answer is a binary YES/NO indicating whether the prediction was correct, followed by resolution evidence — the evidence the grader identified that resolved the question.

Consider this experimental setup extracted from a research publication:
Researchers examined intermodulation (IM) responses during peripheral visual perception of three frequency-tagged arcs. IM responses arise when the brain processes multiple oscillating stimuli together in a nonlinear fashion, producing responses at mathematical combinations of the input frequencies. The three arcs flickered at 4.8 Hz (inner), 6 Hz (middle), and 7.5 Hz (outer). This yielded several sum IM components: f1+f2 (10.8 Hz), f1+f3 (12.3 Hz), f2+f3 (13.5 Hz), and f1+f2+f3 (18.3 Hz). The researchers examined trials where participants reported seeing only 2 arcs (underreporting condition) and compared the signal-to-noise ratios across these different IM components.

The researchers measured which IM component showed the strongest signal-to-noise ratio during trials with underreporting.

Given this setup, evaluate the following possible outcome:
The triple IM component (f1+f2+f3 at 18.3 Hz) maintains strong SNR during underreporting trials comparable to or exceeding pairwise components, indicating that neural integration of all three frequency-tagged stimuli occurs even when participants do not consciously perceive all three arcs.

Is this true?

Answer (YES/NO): NO